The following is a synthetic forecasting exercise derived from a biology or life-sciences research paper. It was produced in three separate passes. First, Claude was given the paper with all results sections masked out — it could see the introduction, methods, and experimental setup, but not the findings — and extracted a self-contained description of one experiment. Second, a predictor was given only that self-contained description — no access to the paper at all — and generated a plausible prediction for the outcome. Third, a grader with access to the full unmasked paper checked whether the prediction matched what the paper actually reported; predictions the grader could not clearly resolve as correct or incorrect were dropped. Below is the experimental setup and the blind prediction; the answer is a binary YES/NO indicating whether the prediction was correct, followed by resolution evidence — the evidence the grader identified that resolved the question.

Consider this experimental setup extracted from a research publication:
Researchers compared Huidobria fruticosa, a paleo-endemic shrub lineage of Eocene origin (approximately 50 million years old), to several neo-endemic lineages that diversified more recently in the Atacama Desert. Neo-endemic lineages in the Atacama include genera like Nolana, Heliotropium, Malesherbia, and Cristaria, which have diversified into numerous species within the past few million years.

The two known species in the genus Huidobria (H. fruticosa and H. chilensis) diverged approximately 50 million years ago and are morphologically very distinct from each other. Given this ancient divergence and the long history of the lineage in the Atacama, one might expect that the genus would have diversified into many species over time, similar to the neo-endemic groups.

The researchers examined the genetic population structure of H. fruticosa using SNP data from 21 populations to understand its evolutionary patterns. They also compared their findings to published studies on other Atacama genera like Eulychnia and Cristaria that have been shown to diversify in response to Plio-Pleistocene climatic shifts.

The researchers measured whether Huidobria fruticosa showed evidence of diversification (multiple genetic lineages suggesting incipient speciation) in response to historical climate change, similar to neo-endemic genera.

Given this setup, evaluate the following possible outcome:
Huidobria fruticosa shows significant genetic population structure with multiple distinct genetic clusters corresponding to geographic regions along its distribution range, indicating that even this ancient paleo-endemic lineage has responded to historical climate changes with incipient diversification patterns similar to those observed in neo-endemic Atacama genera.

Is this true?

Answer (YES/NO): NO